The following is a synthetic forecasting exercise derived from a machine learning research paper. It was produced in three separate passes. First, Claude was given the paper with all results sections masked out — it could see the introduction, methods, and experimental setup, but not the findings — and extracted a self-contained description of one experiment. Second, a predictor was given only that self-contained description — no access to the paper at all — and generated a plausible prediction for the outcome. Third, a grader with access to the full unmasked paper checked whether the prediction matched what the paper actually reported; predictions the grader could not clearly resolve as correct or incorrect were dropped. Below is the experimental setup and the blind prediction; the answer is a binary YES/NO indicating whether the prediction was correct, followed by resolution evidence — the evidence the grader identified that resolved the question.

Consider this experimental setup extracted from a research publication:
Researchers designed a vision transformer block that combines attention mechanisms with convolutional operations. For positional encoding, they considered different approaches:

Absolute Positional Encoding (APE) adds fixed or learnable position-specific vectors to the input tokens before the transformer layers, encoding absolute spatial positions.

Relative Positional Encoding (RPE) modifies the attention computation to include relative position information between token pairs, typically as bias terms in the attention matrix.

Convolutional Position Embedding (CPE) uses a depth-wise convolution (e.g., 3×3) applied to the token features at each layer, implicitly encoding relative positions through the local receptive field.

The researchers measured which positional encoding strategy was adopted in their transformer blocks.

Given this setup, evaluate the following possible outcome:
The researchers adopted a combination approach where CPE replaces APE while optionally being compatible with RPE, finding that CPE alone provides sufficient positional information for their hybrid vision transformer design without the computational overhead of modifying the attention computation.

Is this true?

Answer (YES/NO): NO